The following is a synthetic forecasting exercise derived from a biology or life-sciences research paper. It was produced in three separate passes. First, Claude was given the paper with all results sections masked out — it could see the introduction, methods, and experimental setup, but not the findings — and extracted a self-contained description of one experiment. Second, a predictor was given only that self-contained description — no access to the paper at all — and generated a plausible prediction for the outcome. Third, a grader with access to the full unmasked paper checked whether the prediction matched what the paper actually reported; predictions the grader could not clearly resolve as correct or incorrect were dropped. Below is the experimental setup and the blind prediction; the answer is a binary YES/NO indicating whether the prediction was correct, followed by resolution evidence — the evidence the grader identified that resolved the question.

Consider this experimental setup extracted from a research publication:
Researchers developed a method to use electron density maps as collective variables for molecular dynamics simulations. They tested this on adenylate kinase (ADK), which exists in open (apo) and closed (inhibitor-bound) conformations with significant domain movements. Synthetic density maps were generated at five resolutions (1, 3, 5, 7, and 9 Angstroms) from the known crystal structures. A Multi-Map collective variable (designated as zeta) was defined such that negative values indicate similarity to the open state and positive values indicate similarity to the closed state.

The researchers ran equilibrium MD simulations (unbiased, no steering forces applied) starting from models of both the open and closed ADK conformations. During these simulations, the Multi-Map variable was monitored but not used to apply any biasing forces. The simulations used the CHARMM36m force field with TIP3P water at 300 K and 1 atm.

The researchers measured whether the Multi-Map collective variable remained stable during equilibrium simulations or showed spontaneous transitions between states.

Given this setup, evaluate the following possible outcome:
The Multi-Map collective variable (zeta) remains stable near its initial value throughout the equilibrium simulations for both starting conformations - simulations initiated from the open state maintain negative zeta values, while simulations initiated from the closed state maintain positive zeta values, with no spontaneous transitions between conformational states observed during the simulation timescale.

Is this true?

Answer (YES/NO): NO